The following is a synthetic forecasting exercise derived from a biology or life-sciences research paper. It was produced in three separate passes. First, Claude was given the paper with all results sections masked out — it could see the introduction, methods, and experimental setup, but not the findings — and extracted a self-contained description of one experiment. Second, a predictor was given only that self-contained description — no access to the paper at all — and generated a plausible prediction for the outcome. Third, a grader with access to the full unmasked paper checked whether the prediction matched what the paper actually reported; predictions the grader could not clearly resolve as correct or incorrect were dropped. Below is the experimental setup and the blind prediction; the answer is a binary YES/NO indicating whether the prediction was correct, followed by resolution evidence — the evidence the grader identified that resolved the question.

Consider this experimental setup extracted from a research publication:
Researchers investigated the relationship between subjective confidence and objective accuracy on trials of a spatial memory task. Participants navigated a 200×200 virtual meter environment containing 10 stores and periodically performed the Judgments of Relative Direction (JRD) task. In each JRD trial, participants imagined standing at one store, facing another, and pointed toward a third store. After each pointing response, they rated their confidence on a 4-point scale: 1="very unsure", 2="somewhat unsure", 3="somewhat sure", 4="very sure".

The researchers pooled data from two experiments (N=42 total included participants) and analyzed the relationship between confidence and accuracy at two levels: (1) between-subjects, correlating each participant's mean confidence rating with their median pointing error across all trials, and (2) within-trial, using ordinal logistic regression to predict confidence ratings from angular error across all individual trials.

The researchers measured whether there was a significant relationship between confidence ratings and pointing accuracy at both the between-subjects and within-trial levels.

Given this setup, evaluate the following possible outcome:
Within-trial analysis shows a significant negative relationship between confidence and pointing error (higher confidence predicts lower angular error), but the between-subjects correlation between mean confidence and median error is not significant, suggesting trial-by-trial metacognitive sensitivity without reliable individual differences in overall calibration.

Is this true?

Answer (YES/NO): NO